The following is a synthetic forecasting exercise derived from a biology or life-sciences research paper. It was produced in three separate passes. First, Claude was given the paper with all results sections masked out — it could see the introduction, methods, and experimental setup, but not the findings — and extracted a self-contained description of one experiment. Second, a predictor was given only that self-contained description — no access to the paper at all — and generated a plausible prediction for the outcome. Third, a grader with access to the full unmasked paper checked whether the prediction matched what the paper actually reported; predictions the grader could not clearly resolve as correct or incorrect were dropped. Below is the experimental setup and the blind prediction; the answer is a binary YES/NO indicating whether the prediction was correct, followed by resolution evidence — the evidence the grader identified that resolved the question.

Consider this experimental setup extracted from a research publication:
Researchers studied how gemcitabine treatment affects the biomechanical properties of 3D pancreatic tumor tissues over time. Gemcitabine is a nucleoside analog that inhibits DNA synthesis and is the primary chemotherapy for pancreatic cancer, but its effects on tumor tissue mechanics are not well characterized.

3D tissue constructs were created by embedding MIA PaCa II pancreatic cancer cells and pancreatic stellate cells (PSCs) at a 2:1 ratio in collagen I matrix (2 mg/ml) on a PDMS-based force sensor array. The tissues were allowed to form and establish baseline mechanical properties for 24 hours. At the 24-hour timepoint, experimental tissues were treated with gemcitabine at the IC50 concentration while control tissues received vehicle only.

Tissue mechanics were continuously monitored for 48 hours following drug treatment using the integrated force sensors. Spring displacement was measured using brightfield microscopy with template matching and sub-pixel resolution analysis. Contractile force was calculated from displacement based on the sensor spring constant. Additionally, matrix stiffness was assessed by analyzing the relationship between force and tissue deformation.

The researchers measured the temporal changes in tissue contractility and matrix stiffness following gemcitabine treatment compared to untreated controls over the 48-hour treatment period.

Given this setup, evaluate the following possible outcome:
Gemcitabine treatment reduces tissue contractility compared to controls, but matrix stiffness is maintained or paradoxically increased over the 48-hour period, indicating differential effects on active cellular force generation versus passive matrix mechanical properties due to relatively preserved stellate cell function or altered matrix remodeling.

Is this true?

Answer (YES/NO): NO